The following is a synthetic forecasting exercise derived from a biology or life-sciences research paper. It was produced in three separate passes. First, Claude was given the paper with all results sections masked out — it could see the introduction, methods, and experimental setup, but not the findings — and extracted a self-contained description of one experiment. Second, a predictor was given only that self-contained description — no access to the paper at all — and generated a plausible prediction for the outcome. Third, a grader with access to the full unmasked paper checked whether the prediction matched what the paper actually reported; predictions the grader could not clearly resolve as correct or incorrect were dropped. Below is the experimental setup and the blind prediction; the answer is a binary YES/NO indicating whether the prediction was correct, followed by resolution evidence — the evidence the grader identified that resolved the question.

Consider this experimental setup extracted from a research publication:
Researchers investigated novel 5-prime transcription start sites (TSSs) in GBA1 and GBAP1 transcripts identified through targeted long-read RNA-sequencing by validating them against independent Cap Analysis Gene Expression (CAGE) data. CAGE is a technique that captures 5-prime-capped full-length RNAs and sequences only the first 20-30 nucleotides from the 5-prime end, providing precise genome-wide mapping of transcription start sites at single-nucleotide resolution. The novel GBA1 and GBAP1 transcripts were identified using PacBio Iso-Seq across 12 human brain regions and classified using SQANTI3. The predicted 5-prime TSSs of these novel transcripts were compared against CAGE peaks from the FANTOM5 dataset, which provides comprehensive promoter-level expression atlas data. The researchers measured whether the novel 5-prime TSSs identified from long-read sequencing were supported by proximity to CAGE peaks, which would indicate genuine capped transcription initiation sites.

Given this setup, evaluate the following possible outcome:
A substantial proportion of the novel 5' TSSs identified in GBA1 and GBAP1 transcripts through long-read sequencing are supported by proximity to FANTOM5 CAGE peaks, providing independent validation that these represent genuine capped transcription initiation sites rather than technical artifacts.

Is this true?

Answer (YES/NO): YES